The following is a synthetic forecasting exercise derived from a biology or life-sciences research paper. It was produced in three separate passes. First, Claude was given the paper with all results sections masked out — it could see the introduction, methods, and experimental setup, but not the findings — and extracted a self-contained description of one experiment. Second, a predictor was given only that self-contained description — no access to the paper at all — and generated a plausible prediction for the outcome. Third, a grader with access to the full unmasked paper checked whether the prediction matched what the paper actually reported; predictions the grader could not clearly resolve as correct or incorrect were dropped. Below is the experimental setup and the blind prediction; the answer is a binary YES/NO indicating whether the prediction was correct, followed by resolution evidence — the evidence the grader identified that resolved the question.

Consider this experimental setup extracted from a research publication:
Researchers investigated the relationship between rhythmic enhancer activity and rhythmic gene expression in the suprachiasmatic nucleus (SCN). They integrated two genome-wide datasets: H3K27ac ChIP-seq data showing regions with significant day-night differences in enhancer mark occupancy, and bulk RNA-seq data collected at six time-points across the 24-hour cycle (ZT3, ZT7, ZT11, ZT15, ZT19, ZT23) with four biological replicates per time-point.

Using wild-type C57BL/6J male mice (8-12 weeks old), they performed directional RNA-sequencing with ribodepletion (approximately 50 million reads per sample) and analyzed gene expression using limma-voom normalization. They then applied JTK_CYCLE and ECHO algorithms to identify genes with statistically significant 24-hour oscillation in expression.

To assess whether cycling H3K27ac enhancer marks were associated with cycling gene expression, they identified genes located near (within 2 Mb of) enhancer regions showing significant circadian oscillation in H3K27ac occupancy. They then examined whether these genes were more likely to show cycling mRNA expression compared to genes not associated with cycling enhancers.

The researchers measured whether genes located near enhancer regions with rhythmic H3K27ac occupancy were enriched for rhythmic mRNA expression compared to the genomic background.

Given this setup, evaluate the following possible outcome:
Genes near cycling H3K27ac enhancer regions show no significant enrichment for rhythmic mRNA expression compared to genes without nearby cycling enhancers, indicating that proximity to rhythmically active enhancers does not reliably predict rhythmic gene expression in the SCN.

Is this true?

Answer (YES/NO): NO